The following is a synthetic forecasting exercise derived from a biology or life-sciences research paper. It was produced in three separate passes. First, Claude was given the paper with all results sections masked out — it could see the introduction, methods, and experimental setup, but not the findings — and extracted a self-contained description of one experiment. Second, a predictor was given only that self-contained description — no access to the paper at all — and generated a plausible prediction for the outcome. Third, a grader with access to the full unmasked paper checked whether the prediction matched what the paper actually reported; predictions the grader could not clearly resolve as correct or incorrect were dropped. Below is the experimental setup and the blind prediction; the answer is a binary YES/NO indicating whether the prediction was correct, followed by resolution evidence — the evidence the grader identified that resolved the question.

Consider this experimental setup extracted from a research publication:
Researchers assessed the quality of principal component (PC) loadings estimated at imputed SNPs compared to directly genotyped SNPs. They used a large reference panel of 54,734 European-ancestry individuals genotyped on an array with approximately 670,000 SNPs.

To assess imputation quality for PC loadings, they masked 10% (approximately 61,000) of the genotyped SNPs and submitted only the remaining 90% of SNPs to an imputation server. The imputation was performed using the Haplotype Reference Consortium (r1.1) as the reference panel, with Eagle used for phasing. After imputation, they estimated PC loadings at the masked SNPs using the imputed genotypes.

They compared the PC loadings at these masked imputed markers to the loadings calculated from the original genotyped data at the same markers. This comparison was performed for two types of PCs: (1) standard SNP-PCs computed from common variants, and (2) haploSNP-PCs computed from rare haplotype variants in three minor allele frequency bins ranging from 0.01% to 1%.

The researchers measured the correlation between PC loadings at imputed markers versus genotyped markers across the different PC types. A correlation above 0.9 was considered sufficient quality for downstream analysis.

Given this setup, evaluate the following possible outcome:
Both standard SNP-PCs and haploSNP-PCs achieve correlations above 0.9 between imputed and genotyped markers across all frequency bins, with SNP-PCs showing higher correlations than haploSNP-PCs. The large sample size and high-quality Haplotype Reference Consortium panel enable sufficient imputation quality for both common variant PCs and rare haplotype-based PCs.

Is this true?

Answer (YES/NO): NO